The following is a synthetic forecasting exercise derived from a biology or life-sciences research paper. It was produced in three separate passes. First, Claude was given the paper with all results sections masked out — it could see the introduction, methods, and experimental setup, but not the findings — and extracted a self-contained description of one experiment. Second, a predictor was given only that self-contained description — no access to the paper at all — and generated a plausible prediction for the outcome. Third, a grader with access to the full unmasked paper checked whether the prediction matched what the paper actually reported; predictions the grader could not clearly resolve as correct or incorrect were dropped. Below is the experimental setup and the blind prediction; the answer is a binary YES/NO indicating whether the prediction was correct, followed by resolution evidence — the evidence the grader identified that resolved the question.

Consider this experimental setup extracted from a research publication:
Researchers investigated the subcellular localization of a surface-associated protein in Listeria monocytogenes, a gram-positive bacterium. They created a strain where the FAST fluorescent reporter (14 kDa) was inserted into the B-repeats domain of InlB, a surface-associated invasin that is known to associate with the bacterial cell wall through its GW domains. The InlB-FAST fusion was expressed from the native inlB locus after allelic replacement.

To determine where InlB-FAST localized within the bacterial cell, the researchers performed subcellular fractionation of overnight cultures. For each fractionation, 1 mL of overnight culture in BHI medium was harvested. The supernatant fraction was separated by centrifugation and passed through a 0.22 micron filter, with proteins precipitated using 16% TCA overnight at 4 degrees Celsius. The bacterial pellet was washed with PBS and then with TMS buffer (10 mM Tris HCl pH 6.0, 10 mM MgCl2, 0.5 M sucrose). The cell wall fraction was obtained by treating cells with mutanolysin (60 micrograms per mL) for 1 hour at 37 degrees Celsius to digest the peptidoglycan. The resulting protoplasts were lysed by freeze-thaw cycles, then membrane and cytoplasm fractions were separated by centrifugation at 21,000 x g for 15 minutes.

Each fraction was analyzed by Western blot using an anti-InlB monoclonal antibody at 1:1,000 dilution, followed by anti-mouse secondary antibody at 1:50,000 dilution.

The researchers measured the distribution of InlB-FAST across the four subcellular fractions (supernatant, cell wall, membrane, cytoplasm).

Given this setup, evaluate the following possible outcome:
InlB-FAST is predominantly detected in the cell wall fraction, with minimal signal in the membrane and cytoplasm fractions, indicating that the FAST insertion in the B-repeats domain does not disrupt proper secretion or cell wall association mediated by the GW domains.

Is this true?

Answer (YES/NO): NO